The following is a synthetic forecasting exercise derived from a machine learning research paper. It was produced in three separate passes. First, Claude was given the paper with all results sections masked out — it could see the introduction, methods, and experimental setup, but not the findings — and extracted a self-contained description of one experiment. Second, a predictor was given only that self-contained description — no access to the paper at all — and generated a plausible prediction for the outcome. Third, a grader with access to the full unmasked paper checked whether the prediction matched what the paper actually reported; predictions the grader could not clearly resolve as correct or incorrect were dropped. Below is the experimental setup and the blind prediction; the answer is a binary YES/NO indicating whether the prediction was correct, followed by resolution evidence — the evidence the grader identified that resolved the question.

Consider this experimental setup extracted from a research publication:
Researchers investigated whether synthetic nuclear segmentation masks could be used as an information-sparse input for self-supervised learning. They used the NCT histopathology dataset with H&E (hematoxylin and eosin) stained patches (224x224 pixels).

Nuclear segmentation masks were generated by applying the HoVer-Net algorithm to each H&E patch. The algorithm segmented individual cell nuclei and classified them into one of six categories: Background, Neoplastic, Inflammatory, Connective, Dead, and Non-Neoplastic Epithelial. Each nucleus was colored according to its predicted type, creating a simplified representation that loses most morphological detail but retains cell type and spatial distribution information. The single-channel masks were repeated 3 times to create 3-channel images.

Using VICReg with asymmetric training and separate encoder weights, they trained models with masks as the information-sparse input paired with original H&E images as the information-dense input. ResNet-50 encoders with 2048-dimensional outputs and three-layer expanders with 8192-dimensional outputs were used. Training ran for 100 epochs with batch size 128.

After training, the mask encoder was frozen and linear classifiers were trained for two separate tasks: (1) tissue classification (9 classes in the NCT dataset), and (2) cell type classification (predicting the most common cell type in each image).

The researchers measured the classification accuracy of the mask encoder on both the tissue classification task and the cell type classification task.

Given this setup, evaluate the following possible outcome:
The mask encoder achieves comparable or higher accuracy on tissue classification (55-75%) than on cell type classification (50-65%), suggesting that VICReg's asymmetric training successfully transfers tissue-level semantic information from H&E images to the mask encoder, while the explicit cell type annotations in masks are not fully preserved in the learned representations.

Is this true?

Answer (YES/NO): NO